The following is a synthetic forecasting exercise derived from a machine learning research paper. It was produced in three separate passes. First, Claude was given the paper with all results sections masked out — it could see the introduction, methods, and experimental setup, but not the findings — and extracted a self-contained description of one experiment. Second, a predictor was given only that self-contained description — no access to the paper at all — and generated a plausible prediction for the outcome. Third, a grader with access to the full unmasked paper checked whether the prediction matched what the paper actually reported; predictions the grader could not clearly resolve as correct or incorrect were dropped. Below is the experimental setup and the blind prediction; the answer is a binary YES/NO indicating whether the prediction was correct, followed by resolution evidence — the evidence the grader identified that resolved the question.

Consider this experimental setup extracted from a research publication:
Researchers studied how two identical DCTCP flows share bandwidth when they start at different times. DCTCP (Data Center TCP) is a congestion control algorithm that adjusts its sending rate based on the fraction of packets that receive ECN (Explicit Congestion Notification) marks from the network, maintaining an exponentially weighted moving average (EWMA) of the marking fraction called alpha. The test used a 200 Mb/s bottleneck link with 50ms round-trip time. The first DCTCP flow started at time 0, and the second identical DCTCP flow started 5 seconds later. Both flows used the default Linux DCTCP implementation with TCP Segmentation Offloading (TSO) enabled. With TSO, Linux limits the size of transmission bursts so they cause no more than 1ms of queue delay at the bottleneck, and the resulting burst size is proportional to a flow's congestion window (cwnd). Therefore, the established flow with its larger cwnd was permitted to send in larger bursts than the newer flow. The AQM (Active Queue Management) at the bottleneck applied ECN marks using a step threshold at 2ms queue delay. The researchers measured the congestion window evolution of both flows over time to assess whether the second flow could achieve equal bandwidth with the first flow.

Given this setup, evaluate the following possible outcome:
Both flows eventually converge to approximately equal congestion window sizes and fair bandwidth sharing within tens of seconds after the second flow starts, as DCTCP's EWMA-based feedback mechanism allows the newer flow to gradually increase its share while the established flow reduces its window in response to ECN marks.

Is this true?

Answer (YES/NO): NO